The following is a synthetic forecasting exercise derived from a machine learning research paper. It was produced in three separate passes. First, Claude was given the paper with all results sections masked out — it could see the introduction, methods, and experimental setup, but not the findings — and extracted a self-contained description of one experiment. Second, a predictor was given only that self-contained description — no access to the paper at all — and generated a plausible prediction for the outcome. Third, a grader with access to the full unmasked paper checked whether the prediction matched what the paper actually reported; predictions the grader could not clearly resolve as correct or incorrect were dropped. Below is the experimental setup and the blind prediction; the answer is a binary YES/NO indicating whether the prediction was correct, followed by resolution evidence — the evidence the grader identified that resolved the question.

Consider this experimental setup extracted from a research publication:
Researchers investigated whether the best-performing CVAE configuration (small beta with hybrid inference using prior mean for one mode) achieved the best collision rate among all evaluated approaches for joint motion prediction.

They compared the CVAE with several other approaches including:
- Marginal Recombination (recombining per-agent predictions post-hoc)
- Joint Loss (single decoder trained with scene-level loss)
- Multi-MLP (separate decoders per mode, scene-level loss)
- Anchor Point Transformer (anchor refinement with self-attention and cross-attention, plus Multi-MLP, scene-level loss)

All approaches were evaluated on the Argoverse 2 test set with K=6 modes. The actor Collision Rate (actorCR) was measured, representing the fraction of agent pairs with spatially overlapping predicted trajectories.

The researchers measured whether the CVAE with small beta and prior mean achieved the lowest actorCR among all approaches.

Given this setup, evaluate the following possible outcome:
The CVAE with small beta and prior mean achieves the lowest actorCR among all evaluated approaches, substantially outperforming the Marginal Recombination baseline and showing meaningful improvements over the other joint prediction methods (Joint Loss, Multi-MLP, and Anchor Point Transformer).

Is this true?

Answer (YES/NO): NO